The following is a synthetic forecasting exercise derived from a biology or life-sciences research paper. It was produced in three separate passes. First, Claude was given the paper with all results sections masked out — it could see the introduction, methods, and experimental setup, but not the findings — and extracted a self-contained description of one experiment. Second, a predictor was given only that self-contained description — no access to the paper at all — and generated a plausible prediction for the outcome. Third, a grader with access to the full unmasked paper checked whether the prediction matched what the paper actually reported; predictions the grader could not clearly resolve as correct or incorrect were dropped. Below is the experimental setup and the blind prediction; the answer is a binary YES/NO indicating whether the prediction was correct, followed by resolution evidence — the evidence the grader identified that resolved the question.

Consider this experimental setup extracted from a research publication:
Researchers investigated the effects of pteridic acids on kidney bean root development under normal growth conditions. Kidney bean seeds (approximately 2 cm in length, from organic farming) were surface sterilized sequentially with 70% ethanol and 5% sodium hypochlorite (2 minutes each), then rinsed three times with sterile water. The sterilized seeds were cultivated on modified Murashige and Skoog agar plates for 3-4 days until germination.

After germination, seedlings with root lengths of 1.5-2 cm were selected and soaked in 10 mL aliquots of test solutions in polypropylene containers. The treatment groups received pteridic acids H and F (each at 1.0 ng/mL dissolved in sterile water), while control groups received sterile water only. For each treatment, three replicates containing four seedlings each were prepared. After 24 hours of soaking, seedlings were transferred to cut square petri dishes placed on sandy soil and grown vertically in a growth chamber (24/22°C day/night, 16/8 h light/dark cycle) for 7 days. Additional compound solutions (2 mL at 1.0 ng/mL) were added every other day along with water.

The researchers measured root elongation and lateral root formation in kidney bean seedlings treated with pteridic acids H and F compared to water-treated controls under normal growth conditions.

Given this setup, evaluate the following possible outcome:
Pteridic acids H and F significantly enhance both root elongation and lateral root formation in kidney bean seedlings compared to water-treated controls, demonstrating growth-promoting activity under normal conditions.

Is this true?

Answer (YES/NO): NO